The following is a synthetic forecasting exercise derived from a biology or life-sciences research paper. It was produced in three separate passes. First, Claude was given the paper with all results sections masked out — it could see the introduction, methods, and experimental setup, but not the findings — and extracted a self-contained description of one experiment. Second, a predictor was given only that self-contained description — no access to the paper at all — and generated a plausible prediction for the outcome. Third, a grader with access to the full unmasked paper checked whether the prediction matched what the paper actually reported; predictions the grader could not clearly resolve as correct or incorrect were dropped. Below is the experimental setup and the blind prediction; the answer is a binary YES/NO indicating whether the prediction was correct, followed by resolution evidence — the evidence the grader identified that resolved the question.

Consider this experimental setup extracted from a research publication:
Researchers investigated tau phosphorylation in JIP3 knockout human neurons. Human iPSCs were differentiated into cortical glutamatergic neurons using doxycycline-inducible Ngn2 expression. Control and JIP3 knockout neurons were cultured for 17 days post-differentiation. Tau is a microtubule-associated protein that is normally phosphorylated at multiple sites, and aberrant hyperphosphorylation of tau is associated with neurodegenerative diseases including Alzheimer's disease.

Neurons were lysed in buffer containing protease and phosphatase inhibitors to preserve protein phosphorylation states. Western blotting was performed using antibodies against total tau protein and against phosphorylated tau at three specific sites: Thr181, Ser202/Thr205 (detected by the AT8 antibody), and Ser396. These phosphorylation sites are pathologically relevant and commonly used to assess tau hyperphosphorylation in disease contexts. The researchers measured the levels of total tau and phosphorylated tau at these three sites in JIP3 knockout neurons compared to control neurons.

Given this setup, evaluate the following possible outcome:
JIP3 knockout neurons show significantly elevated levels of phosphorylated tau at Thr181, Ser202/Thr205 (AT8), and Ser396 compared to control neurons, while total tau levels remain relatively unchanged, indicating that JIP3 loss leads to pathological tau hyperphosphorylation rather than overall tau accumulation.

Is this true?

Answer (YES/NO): NO